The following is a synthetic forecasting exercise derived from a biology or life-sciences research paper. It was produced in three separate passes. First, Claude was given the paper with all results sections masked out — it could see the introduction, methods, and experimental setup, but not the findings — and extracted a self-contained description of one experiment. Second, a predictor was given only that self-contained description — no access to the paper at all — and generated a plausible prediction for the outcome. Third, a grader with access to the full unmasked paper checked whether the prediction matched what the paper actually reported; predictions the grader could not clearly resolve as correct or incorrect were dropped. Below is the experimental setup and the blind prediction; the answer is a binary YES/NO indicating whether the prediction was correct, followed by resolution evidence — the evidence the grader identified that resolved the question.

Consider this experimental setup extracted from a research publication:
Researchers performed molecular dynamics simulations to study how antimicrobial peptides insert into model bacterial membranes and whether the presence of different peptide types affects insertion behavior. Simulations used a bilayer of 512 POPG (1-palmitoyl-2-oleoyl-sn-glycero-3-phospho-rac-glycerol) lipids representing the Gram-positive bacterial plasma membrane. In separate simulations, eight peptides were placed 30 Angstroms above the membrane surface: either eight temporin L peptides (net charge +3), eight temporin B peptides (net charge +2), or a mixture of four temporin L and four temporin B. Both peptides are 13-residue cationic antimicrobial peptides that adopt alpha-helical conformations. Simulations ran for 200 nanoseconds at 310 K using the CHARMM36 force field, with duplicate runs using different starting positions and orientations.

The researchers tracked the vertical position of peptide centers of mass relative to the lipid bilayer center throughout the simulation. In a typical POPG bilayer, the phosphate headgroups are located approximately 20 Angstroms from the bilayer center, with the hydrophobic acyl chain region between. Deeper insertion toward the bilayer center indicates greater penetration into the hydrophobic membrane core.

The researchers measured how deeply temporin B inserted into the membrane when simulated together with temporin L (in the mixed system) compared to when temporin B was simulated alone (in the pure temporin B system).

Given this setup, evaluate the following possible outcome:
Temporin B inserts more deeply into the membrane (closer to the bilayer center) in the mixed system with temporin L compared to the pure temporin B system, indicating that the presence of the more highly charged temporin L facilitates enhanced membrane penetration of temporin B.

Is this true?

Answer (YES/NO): YES